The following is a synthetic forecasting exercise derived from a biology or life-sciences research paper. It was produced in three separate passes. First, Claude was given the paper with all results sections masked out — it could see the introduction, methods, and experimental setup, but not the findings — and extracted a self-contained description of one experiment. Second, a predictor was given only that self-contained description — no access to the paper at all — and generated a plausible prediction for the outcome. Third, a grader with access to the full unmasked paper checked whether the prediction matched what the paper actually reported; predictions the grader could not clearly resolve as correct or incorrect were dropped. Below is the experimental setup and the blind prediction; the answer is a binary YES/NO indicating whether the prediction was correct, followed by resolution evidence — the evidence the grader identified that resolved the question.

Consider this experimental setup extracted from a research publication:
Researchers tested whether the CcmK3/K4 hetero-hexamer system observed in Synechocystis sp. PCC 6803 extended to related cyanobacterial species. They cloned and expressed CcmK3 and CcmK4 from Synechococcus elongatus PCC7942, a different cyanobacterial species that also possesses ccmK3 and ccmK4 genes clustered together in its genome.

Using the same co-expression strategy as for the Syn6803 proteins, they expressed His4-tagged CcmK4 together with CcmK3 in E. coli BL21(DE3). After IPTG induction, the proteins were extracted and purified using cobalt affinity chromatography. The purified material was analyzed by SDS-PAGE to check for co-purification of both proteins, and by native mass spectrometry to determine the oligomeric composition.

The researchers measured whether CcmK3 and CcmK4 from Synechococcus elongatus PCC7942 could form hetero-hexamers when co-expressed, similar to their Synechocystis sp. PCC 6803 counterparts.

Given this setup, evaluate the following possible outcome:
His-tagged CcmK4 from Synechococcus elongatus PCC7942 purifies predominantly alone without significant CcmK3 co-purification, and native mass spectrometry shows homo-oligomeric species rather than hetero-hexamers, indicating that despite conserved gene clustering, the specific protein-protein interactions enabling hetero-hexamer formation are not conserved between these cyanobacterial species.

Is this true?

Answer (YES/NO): NO